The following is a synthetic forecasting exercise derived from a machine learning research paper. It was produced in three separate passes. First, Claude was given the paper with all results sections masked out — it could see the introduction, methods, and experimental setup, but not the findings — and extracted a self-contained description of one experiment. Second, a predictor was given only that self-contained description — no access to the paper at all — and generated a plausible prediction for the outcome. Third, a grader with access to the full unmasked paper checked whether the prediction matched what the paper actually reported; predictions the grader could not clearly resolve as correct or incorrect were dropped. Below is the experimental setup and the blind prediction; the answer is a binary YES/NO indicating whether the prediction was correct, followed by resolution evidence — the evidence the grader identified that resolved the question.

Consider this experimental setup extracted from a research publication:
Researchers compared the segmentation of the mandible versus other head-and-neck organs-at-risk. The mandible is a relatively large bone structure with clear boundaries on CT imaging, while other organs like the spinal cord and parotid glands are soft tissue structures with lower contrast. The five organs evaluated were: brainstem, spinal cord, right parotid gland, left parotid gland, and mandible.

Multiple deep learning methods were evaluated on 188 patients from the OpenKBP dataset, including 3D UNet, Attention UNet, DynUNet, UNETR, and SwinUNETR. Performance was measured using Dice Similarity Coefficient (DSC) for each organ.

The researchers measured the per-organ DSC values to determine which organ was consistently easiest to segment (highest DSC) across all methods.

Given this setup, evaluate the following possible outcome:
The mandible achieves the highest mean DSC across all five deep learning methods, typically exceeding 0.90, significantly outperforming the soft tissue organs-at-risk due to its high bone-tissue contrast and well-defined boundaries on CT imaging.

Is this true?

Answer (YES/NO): NO